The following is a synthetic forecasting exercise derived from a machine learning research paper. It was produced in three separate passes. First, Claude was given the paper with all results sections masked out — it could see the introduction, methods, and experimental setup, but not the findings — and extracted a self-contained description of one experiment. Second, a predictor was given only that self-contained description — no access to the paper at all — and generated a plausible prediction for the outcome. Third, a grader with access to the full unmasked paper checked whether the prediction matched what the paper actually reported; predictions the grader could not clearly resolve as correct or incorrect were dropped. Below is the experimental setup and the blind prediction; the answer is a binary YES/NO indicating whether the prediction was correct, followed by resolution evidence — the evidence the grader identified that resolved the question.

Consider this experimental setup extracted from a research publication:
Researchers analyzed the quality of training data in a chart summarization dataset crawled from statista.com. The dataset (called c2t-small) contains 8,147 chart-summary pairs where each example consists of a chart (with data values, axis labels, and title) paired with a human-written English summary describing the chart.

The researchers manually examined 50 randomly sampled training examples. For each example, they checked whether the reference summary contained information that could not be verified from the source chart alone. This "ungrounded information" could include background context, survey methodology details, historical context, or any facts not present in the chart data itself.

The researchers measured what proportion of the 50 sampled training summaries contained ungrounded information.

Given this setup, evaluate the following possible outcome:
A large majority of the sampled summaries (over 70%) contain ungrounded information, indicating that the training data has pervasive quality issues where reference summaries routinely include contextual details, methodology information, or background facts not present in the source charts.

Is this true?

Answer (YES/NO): NO